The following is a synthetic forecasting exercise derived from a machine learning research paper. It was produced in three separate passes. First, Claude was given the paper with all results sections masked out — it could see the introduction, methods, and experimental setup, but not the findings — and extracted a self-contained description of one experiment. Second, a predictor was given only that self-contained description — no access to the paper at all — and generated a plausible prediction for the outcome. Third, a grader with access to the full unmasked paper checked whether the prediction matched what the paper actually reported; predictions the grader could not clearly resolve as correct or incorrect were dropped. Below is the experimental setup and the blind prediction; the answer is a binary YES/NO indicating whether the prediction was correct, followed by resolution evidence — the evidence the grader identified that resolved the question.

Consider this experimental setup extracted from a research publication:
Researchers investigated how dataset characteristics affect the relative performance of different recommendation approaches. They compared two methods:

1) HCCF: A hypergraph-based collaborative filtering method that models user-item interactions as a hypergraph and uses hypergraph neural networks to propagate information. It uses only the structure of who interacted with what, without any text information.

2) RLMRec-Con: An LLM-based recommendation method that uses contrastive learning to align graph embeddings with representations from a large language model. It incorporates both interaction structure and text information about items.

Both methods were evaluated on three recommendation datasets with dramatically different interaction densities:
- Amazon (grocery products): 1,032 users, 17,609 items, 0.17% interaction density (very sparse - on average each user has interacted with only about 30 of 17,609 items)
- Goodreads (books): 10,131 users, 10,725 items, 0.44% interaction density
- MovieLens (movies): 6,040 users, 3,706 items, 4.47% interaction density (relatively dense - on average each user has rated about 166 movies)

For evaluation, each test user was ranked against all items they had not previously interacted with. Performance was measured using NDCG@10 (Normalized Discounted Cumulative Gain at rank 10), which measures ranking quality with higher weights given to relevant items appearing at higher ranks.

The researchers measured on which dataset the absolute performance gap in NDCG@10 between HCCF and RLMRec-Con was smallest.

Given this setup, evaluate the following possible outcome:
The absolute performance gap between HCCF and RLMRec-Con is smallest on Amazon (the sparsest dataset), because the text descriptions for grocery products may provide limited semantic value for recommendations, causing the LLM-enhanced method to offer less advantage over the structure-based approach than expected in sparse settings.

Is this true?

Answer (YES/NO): NO